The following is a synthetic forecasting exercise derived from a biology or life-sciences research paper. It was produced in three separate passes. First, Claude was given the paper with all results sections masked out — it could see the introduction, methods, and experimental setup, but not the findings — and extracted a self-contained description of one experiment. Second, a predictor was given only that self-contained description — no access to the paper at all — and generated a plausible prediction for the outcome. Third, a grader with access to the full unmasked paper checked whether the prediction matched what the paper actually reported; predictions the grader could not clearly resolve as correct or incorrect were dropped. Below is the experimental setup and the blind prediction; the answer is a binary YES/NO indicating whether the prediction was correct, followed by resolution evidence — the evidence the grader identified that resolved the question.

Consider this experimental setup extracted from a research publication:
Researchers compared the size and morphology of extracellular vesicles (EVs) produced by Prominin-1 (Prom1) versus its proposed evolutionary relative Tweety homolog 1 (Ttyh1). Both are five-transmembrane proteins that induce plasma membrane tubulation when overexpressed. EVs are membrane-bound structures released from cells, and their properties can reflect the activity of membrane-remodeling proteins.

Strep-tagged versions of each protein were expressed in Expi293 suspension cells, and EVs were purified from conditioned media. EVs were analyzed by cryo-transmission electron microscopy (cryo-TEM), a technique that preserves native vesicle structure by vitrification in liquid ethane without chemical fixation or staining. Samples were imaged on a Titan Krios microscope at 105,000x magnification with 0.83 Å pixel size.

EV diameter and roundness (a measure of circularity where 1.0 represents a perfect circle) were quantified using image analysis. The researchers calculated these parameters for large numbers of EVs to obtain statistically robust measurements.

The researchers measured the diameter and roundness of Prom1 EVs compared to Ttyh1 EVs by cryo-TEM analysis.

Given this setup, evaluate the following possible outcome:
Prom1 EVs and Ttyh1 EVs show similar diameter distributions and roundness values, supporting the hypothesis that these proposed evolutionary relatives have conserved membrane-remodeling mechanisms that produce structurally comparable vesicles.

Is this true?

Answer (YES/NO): NO